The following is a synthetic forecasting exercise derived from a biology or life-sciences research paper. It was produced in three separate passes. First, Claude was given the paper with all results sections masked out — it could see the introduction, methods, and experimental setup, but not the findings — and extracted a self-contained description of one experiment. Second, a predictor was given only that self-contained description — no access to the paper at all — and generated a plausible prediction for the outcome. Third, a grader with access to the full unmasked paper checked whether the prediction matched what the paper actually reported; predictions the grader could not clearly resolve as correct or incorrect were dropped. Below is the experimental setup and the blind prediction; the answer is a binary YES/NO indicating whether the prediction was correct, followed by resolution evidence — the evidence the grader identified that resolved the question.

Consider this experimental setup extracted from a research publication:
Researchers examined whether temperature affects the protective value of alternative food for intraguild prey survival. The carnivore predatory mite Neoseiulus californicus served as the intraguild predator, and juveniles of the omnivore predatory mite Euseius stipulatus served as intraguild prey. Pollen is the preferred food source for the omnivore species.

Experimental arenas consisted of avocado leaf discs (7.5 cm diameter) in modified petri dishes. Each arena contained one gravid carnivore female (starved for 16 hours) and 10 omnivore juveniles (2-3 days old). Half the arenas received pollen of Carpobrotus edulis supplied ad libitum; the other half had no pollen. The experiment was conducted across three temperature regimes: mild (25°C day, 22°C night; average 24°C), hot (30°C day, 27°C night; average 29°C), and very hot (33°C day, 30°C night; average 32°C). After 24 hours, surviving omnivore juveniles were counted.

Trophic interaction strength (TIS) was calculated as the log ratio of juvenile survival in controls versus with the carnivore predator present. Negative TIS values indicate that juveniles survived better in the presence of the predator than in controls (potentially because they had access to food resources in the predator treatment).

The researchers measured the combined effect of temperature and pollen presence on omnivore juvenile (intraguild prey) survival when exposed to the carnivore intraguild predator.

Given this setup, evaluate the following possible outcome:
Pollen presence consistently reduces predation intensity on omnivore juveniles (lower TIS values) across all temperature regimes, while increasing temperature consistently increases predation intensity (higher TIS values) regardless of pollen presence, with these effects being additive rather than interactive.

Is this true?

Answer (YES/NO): NO